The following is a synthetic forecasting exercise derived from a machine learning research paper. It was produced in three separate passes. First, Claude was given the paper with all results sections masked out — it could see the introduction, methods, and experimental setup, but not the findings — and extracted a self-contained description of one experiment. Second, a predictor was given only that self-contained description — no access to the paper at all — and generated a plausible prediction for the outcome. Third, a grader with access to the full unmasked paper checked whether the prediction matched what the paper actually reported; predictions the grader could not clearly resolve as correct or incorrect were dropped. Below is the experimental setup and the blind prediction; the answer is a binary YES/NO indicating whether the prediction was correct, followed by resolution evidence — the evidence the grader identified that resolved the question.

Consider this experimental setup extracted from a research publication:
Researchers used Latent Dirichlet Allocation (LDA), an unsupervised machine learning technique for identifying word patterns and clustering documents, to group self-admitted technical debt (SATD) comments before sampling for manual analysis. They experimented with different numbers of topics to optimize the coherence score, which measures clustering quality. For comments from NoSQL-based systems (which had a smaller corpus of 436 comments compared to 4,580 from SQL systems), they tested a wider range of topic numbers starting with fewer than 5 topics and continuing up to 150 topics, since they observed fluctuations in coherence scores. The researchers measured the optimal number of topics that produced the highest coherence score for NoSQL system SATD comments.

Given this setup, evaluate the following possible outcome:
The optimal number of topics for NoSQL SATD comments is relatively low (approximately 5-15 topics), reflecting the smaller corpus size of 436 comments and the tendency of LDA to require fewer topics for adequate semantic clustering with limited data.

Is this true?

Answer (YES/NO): NO